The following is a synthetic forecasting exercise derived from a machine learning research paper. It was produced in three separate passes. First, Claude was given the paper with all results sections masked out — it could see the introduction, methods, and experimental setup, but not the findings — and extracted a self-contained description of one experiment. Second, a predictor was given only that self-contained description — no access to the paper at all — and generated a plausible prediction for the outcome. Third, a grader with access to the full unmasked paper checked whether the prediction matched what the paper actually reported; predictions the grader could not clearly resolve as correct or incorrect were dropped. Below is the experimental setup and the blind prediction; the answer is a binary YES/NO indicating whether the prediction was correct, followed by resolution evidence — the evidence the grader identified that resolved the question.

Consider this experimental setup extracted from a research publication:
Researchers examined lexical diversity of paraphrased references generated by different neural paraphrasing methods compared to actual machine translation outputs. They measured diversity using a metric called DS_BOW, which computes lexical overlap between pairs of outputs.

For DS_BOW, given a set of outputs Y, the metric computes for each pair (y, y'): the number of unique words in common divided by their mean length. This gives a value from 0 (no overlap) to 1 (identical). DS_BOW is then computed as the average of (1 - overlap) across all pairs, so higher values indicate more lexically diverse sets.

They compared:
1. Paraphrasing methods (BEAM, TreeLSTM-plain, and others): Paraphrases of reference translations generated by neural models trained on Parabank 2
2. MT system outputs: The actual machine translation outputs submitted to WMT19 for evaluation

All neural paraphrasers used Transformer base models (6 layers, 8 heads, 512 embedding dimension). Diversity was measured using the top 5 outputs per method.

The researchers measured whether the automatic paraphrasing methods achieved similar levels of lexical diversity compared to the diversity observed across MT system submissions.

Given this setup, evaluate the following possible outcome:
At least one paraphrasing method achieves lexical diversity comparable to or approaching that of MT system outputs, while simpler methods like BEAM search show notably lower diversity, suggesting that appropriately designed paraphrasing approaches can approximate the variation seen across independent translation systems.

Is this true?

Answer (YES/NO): NO